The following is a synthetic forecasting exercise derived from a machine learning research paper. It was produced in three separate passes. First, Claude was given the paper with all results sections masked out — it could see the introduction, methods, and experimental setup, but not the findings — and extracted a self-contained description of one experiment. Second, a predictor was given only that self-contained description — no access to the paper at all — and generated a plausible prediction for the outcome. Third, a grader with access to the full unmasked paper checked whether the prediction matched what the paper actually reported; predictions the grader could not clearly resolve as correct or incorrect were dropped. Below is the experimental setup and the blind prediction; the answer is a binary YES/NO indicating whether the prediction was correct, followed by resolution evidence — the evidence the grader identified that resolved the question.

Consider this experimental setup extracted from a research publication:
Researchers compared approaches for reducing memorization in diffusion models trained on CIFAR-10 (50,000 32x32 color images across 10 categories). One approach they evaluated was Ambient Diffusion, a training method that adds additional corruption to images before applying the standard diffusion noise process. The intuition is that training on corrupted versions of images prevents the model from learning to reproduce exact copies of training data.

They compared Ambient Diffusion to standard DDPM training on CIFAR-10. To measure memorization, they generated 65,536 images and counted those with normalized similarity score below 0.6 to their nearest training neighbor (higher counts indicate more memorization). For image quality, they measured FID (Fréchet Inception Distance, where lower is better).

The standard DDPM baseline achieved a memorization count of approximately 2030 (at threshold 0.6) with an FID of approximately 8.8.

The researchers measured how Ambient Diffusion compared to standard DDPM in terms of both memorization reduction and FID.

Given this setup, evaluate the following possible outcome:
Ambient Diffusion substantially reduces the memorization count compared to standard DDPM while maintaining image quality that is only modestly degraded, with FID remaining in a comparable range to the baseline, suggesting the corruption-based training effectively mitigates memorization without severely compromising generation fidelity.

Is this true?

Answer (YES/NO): NO